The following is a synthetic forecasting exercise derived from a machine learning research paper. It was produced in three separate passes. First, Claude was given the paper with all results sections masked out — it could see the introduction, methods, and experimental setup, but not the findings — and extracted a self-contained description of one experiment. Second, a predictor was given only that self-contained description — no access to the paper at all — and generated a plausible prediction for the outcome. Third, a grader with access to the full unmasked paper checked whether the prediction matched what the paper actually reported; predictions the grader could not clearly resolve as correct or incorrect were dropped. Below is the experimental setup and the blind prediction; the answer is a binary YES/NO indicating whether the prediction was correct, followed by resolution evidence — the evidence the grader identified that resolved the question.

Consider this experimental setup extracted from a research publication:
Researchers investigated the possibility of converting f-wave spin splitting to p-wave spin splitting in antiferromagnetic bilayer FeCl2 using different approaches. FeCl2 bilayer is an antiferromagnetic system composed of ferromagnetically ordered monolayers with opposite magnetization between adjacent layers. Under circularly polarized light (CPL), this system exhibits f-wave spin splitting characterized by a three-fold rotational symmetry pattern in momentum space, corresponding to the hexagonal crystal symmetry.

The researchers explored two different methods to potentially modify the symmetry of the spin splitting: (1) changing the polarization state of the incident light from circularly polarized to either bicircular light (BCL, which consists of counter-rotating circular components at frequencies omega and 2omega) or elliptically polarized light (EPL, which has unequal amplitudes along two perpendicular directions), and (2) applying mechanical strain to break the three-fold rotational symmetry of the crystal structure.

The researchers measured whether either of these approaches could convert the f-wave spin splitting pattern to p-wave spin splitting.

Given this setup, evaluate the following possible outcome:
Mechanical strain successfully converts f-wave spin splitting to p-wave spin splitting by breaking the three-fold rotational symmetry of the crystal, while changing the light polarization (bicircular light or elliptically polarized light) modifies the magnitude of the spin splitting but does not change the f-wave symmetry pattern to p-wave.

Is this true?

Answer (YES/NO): NO